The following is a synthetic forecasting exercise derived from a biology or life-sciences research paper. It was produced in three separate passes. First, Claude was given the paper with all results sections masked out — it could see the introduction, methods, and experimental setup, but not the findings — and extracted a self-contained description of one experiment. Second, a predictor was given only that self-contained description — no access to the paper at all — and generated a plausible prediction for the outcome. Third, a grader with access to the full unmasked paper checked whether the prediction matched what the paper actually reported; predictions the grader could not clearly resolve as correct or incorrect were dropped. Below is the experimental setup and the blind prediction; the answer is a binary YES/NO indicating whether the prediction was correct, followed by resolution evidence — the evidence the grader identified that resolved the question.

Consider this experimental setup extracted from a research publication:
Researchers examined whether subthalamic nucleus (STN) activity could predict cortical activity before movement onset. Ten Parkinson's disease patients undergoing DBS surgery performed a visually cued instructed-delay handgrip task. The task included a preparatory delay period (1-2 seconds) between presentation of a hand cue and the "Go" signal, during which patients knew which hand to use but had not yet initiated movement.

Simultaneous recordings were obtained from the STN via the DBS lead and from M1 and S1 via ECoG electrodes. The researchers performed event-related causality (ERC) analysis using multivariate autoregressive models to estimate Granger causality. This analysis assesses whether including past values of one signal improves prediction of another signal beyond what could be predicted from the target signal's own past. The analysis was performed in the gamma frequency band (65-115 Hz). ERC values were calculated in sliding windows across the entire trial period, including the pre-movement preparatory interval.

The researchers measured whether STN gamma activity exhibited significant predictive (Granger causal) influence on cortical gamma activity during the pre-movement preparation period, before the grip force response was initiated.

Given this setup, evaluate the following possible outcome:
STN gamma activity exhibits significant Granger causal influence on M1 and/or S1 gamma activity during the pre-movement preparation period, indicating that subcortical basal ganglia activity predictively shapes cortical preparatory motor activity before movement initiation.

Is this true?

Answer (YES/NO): YES